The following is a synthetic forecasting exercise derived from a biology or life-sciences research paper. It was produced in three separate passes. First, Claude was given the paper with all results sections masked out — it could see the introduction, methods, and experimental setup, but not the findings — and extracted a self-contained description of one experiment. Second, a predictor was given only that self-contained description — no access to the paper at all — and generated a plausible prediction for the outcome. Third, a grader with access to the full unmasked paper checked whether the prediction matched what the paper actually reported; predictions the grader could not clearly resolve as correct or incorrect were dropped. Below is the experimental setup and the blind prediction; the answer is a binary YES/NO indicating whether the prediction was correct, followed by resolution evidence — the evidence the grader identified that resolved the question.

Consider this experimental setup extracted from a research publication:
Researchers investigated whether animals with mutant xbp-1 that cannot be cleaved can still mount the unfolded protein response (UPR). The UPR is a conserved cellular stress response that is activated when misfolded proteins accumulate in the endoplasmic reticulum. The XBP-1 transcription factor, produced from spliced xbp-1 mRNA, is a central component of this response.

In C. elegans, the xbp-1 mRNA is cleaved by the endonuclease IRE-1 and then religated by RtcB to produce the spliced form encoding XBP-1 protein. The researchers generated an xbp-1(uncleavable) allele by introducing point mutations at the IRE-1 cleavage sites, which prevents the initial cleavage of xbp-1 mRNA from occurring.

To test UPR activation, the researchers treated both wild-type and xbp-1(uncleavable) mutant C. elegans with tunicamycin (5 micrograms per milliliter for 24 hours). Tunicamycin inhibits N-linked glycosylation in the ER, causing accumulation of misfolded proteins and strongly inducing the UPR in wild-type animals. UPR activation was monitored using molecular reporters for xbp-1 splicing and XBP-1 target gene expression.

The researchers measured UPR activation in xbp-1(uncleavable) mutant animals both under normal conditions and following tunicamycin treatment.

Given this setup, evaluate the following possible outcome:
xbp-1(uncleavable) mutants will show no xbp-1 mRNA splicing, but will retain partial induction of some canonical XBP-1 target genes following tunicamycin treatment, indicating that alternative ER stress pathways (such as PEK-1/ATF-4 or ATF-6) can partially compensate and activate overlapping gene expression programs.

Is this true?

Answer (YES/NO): NO